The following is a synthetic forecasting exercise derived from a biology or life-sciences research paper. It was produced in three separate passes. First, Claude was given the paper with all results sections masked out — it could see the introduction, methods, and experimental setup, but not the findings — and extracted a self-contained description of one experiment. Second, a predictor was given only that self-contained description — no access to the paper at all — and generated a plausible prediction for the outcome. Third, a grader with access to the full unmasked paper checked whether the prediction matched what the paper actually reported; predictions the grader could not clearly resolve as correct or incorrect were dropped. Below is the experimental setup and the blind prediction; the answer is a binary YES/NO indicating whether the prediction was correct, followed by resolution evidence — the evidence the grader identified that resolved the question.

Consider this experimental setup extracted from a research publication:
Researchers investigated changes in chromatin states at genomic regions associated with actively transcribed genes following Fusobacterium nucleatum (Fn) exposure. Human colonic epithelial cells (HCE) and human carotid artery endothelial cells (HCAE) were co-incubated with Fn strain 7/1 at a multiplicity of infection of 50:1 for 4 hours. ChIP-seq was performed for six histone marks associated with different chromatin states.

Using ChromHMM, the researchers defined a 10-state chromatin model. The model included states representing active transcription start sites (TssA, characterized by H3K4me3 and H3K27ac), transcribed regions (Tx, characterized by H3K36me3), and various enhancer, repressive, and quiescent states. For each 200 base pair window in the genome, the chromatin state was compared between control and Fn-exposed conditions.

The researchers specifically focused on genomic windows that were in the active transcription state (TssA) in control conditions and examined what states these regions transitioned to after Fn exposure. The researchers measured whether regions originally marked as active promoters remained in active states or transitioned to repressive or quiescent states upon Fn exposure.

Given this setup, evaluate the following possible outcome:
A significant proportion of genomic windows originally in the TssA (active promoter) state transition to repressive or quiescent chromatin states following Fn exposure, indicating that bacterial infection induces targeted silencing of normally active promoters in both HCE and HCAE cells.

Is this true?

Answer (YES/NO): NO